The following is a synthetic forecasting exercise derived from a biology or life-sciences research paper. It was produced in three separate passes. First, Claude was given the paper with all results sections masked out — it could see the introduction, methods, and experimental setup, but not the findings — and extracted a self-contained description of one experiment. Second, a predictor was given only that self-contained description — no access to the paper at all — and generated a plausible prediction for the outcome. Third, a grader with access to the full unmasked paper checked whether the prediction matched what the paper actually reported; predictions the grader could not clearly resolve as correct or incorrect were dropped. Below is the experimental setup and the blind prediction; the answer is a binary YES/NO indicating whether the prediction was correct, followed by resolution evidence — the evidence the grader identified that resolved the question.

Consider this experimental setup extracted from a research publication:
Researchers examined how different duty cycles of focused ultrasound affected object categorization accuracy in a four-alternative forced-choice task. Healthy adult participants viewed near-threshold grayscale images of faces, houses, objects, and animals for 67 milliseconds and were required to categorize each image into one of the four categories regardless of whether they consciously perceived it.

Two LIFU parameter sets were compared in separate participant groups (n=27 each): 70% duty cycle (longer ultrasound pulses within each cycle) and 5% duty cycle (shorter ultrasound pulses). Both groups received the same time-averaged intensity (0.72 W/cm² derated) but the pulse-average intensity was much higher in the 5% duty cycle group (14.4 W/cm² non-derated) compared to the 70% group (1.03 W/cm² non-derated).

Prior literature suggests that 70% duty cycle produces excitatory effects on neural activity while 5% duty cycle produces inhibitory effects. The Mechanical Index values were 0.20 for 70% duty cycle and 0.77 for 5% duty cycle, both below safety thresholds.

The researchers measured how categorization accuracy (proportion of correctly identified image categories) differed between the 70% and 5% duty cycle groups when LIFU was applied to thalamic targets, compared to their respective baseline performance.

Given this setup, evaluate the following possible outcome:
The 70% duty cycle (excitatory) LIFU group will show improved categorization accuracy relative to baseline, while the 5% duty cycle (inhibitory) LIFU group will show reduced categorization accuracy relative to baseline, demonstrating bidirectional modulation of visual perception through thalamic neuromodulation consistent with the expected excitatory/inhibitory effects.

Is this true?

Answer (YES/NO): NO